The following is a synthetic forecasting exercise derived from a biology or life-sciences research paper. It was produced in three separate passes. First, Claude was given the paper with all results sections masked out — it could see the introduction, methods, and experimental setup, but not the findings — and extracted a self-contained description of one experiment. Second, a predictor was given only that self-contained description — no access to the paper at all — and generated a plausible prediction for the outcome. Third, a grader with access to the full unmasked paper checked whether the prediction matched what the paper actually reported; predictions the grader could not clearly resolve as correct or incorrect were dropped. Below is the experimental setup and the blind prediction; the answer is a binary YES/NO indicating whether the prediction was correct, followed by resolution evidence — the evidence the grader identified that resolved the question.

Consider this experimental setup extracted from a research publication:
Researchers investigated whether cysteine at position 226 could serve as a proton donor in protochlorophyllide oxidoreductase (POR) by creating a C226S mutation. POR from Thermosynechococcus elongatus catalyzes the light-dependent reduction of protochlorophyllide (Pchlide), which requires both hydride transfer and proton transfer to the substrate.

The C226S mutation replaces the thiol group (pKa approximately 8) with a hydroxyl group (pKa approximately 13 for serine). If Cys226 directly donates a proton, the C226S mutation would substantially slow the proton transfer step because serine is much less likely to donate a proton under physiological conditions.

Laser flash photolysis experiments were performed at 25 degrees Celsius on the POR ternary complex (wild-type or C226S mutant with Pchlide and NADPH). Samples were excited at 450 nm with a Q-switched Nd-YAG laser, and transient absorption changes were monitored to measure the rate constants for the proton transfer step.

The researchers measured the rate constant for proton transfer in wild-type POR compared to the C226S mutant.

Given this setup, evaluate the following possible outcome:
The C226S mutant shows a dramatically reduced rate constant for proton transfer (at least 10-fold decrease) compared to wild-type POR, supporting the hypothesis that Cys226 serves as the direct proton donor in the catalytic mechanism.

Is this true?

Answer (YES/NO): NO